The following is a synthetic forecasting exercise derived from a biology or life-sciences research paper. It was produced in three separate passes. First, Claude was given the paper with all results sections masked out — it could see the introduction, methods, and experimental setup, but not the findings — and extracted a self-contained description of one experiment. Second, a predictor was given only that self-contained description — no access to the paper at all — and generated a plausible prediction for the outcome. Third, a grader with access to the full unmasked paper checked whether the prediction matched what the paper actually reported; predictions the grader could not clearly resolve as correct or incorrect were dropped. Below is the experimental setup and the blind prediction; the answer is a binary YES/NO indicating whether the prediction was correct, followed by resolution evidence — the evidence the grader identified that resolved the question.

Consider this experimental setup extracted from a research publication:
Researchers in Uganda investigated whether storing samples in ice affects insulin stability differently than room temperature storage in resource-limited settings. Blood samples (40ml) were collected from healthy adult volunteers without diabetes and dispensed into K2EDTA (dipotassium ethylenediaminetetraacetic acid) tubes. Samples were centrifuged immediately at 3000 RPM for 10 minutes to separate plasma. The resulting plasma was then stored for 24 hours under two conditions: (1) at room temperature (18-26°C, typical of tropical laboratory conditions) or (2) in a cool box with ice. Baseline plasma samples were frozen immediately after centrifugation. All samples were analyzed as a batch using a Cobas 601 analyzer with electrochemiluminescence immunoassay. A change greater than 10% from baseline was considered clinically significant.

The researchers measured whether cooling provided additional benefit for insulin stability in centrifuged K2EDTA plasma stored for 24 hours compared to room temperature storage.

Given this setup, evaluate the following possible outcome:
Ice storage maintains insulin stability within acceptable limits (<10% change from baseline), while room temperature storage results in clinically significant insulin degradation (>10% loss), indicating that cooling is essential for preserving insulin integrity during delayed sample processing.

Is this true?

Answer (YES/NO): NO